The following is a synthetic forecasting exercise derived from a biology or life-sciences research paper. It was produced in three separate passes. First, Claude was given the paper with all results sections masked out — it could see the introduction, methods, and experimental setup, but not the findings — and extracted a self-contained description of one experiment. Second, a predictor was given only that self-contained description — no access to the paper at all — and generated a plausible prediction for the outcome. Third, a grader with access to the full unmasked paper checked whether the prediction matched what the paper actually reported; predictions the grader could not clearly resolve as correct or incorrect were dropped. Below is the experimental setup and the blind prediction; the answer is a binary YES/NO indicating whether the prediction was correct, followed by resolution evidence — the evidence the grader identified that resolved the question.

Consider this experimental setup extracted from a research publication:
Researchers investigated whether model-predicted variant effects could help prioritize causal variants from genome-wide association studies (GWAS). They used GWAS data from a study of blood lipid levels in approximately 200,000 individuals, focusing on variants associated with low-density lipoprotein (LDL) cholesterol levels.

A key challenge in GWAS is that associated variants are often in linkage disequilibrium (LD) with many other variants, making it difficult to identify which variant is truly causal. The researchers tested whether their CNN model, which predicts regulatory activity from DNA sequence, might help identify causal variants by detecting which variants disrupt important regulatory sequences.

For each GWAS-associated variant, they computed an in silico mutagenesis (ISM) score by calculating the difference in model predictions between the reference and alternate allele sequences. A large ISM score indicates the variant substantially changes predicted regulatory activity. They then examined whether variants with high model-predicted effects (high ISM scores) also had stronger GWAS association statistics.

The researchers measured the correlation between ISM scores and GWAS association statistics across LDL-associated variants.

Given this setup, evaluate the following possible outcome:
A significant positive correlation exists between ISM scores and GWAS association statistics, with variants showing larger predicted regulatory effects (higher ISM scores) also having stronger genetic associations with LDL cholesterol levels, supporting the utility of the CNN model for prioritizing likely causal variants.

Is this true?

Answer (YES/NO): NO